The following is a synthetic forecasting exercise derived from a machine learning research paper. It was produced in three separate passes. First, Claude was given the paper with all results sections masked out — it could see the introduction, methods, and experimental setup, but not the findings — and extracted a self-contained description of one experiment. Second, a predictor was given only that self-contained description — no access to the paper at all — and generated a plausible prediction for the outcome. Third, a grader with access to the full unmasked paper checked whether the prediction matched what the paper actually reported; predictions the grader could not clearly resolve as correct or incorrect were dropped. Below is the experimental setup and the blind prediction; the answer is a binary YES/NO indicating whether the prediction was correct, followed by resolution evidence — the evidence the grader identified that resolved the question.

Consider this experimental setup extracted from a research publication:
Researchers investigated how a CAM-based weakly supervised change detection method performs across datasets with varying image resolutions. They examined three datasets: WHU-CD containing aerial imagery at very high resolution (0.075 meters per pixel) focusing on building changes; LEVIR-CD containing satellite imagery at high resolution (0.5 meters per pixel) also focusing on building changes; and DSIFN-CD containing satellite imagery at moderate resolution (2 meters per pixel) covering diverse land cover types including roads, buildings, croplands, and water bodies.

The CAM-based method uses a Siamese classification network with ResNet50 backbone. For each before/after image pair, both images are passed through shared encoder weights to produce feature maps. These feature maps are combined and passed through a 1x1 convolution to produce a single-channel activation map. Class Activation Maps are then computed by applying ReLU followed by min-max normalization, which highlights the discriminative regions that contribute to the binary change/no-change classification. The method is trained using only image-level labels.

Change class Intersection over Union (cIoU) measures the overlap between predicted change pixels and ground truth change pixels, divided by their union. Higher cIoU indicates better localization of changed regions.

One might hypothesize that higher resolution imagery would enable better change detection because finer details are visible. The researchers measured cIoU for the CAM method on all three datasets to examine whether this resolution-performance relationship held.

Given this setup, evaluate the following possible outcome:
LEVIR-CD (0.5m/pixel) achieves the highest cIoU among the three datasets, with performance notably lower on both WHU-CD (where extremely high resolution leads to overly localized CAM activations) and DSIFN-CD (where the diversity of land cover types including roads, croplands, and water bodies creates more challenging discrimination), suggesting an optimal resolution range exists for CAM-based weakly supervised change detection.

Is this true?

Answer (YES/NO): NO